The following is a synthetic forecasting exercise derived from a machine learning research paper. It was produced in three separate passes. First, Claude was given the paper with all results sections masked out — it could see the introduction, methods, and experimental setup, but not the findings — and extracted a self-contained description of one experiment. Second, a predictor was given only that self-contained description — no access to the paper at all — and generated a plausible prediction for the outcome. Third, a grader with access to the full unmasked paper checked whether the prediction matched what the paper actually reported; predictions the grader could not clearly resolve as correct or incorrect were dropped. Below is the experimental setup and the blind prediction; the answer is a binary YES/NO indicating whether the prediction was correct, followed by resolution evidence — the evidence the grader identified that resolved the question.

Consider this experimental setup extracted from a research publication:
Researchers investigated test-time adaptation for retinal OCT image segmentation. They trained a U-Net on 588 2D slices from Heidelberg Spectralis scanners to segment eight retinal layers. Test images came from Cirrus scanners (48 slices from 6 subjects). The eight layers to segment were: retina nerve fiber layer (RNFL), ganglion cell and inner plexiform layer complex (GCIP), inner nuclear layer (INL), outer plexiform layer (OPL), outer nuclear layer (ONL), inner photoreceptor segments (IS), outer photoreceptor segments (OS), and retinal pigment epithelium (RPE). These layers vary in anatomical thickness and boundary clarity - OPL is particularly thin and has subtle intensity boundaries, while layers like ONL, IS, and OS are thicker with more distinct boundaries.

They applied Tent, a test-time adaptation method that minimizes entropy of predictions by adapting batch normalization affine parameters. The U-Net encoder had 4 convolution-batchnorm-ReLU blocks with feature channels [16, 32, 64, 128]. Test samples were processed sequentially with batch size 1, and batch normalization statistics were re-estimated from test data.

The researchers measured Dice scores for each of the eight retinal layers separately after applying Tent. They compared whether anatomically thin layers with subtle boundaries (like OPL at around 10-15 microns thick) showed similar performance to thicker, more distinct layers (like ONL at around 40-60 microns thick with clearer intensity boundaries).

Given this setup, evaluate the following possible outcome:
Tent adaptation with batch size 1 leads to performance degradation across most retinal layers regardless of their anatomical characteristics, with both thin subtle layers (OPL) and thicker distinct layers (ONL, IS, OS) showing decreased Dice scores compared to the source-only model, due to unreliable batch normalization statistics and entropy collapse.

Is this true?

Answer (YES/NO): NO